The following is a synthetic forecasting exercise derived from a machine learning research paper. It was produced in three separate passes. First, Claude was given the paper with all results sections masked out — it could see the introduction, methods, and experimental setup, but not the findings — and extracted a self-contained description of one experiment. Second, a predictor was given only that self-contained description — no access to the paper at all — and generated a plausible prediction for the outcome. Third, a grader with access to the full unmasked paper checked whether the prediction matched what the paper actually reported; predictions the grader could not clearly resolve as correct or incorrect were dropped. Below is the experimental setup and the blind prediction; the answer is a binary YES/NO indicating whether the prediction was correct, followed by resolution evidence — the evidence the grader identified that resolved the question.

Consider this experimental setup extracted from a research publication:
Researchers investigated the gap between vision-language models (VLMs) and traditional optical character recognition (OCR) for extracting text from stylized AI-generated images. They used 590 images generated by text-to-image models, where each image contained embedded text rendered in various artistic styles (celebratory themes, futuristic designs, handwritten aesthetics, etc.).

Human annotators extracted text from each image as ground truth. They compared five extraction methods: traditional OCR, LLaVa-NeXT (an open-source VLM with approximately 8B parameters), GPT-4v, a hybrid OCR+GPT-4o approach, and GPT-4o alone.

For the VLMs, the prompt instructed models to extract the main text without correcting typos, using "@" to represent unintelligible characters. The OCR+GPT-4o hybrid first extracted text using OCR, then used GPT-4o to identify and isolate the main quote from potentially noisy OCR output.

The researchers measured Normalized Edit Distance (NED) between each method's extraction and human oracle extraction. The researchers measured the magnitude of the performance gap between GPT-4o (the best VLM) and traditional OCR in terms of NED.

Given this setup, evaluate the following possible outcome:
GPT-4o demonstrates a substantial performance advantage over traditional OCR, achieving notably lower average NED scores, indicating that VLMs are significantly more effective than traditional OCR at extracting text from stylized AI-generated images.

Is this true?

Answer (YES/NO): YES